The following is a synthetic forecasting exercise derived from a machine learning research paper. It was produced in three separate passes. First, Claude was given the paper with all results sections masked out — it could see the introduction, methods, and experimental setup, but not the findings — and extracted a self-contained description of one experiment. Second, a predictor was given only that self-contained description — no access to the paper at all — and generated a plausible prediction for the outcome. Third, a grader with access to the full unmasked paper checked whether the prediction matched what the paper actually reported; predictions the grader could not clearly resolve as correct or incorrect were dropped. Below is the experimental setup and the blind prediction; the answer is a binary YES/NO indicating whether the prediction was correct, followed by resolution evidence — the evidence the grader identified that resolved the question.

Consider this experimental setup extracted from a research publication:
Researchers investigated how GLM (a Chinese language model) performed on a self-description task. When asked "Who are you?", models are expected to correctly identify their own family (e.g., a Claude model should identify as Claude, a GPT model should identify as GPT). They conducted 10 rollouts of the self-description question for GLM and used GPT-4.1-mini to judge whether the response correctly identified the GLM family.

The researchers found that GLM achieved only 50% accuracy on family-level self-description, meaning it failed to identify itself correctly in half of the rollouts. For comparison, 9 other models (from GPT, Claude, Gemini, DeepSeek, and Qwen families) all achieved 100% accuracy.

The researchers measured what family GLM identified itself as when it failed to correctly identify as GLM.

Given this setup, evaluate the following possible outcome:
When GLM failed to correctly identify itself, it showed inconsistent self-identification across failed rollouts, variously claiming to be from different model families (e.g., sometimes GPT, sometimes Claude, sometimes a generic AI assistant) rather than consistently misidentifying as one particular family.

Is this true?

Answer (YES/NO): NO